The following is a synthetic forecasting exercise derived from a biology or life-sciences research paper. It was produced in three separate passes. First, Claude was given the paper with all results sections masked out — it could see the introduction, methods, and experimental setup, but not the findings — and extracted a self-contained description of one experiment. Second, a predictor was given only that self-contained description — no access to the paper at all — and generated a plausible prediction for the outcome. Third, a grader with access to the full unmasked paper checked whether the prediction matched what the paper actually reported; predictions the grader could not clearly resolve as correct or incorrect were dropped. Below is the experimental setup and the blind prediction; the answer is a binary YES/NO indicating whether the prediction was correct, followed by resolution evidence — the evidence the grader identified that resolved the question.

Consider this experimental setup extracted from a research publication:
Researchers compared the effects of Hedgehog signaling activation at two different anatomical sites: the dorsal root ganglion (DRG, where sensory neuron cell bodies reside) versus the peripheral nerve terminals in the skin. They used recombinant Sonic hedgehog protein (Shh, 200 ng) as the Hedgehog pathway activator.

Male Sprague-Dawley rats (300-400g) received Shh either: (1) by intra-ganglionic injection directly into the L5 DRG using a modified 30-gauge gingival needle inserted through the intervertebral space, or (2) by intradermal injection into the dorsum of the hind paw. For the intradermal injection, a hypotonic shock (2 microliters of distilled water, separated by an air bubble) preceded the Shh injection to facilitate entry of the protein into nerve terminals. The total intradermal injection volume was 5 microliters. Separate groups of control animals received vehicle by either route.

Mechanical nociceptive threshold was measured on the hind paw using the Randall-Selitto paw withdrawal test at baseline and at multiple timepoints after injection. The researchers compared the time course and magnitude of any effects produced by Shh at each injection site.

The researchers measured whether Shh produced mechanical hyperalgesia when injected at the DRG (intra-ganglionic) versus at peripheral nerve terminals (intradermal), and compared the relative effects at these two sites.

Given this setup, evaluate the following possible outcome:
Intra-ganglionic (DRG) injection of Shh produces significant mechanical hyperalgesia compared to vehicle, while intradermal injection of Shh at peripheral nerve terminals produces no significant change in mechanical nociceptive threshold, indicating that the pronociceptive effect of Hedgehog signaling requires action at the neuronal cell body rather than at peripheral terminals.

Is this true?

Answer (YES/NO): NO